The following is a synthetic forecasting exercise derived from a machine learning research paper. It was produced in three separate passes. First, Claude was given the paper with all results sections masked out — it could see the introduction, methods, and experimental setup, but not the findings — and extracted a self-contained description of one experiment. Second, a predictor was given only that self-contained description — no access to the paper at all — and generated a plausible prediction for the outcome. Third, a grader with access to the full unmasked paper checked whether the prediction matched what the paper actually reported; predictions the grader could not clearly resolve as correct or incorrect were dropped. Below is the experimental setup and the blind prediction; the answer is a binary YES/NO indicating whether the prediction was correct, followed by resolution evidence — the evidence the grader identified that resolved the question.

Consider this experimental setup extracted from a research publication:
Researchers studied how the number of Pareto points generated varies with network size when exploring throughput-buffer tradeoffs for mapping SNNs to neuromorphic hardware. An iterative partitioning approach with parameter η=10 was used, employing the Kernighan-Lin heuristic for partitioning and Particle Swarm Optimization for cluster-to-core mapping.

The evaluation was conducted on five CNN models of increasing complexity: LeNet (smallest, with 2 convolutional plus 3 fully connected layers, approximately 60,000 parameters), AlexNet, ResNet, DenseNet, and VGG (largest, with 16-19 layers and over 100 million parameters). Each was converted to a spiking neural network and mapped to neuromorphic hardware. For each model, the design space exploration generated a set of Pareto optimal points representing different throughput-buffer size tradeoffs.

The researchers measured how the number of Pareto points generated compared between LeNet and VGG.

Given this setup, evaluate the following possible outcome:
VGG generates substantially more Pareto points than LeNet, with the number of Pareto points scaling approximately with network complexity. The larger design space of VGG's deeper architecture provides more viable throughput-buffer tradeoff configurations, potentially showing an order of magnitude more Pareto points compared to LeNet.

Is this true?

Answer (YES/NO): NO